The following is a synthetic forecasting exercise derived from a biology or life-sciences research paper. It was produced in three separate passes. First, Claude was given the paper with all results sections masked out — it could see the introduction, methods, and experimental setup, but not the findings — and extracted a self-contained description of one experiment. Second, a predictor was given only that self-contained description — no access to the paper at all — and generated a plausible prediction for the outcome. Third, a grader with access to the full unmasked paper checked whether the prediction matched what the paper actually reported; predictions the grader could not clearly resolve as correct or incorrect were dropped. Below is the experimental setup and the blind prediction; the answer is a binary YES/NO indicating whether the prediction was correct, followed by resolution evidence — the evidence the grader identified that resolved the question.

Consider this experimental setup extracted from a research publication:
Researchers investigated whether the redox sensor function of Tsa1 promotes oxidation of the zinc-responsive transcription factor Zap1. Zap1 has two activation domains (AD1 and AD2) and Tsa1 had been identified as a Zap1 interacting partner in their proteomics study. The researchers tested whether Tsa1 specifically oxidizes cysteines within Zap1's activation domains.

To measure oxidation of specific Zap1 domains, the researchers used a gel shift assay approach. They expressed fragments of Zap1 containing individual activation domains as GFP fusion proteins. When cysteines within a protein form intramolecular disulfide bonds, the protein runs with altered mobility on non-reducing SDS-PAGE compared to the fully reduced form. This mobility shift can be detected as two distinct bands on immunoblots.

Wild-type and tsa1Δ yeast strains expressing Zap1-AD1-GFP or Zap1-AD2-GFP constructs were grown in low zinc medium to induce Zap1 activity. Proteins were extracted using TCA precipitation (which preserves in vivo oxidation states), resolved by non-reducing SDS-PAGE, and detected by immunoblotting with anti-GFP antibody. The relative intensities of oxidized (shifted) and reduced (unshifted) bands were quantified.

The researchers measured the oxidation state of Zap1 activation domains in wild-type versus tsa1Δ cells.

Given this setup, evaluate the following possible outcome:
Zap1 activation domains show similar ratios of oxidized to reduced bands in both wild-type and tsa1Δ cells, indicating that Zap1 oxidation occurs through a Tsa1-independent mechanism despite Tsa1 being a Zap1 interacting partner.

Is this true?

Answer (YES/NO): NO